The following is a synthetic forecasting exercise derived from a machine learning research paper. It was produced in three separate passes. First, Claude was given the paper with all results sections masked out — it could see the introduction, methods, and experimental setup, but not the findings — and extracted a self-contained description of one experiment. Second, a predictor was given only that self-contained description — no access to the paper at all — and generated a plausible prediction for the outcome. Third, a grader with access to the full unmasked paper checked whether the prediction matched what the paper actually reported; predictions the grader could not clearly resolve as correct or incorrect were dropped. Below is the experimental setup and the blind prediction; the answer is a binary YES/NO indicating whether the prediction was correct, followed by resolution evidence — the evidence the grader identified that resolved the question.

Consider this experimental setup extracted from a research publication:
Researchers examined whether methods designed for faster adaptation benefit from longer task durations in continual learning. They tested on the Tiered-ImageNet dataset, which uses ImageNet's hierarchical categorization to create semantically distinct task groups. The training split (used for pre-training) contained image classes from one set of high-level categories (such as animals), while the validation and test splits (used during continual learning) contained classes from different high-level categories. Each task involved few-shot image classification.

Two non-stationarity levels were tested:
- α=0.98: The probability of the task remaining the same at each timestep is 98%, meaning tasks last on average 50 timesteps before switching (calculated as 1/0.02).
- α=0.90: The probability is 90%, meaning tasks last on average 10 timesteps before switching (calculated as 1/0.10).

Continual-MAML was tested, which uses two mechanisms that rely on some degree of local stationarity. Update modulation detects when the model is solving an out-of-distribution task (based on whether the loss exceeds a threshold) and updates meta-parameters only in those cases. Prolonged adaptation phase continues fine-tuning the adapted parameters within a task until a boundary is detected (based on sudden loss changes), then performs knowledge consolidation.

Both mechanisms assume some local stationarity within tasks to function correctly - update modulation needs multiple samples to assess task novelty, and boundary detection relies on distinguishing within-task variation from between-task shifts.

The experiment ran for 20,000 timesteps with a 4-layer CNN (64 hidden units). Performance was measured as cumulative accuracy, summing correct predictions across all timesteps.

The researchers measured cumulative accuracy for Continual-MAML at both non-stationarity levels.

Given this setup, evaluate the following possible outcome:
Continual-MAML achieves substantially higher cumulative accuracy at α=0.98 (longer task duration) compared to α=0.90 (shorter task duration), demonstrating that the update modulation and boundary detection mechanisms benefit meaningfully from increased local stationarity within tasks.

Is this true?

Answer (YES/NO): YES